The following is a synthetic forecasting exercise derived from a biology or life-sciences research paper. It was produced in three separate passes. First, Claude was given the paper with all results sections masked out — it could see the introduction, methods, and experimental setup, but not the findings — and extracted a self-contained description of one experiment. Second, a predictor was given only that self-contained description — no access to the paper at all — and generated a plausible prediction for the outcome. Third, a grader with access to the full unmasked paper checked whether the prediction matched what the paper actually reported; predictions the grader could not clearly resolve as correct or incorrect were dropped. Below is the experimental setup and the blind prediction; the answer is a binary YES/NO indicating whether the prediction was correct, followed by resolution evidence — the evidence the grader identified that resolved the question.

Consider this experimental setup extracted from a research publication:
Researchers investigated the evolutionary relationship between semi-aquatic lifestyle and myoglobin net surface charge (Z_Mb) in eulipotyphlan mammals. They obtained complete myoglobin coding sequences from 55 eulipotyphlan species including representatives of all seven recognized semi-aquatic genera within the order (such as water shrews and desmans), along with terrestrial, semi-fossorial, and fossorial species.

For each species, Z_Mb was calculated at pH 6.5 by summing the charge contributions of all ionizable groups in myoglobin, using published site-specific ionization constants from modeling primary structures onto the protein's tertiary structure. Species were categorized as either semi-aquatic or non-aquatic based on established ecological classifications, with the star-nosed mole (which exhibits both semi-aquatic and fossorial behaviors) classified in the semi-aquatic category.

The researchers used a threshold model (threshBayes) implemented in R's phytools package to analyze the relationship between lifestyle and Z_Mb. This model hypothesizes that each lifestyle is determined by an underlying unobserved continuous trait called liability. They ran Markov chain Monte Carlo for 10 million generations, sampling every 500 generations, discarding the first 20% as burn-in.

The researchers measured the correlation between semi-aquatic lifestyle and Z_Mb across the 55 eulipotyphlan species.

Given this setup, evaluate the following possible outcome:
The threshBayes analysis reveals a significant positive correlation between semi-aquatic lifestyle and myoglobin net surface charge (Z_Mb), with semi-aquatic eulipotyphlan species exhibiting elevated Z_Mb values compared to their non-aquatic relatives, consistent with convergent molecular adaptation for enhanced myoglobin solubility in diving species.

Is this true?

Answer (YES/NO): YES